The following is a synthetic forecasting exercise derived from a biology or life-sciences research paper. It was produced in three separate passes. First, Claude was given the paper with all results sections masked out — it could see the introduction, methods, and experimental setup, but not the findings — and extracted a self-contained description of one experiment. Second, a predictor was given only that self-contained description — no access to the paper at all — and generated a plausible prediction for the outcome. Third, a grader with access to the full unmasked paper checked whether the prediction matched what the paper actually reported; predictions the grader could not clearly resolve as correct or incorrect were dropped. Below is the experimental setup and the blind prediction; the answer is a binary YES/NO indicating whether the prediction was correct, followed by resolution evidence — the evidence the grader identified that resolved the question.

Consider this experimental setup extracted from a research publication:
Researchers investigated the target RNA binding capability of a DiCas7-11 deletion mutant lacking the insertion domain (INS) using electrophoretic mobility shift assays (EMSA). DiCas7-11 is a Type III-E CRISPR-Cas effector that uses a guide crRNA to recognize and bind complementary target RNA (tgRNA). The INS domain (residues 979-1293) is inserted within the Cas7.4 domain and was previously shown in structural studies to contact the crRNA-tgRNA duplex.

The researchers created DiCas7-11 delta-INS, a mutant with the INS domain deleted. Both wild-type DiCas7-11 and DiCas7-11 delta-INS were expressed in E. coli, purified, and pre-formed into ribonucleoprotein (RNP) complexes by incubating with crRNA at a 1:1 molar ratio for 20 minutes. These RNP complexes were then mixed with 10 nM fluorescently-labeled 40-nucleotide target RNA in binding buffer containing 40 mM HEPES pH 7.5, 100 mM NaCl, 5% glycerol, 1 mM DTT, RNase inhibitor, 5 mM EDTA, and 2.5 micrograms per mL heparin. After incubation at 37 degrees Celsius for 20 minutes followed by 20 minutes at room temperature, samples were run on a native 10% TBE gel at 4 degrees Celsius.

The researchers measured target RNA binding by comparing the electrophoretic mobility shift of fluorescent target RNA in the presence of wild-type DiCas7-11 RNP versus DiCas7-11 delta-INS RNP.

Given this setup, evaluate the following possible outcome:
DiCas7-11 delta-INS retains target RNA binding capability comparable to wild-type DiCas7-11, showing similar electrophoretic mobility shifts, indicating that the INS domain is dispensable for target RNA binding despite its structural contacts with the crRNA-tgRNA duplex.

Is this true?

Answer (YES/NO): YES